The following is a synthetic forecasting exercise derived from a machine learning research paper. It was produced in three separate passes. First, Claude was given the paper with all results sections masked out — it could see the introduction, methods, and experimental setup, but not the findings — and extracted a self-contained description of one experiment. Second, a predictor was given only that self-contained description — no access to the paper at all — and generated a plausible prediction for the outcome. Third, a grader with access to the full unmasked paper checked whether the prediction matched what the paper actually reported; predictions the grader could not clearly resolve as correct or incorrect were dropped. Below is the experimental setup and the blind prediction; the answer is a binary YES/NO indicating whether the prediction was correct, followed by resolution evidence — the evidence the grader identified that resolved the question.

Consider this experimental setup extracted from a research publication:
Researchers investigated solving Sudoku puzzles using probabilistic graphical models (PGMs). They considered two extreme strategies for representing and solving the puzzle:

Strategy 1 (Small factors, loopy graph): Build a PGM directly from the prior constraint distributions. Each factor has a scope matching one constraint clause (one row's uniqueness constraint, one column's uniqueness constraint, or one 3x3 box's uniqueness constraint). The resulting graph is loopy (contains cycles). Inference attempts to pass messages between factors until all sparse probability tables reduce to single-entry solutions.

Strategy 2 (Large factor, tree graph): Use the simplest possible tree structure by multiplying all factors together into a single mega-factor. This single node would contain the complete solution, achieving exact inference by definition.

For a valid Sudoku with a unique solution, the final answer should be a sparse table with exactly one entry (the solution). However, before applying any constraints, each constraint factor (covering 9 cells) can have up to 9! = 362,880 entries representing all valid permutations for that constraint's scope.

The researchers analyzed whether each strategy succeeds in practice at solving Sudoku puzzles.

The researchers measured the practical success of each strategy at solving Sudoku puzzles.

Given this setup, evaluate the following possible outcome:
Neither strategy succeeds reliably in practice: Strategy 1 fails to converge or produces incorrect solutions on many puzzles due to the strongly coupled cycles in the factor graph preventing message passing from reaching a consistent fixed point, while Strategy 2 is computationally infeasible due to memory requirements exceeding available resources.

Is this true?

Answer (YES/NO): NO